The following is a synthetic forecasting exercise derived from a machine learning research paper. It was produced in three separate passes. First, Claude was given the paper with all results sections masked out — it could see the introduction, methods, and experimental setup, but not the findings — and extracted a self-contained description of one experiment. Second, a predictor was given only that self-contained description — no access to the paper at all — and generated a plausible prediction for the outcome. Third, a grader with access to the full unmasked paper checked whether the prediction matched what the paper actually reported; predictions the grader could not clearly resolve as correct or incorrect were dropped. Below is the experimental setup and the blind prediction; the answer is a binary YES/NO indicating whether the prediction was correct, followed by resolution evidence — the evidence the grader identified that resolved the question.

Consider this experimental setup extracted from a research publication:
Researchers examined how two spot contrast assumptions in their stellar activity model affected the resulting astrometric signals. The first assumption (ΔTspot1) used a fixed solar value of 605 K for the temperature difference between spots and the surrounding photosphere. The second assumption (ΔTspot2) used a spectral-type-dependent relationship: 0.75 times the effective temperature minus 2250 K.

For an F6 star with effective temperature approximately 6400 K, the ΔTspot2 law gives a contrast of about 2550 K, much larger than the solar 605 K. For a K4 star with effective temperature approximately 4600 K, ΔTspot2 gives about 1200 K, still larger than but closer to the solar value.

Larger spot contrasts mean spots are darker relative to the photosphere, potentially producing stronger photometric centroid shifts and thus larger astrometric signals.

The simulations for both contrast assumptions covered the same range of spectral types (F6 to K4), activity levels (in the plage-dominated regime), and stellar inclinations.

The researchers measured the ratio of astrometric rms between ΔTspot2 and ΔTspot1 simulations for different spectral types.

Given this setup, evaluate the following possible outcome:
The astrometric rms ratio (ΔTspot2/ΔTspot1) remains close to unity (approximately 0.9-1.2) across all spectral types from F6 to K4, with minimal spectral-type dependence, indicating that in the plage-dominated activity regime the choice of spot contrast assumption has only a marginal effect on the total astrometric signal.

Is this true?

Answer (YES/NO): NO